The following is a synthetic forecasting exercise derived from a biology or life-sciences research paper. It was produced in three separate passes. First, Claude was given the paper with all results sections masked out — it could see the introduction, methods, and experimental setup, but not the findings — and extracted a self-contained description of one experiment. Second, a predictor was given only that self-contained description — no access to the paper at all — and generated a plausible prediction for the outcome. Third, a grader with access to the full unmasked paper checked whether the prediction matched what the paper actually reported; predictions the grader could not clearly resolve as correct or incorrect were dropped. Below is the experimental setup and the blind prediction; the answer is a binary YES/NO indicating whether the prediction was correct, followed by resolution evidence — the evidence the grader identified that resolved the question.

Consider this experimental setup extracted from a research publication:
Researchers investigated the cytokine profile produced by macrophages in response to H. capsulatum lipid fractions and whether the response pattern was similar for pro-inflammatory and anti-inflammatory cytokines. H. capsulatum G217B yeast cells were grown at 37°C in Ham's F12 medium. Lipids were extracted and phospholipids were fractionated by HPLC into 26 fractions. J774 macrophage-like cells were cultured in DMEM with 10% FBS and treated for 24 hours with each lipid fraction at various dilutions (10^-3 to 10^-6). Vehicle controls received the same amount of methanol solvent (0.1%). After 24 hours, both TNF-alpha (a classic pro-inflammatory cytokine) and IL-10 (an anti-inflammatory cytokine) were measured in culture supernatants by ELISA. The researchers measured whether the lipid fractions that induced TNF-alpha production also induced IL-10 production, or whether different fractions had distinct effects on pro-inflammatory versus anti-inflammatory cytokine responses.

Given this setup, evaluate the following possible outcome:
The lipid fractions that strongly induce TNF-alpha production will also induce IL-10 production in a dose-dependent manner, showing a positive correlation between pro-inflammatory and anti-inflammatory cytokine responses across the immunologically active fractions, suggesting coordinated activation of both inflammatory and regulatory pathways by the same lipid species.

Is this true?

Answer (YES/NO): YES